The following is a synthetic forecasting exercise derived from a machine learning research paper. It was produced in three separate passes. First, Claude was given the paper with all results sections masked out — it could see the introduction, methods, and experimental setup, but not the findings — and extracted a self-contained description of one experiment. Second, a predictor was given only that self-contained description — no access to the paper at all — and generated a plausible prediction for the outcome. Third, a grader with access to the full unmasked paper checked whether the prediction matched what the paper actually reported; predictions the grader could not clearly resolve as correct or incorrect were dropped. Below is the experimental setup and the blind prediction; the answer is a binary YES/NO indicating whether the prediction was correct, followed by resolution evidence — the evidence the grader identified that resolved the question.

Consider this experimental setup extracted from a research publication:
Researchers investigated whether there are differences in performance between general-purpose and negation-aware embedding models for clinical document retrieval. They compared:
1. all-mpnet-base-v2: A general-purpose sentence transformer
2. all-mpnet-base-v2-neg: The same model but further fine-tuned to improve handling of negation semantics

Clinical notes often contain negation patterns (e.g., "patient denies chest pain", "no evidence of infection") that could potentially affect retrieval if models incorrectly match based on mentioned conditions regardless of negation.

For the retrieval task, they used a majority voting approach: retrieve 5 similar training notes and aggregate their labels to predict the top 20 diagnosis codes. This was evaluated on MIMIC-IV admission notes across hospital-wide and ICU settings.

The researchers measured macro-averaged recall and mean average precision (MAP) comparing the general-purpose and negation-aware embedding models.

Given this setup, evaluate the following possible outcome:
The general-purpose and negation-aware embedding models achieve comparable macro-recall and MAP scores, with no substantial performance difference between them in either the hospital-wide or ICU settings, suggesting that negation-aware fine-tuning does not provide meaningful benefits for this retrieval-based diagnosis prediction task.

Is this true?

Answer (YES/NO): NO